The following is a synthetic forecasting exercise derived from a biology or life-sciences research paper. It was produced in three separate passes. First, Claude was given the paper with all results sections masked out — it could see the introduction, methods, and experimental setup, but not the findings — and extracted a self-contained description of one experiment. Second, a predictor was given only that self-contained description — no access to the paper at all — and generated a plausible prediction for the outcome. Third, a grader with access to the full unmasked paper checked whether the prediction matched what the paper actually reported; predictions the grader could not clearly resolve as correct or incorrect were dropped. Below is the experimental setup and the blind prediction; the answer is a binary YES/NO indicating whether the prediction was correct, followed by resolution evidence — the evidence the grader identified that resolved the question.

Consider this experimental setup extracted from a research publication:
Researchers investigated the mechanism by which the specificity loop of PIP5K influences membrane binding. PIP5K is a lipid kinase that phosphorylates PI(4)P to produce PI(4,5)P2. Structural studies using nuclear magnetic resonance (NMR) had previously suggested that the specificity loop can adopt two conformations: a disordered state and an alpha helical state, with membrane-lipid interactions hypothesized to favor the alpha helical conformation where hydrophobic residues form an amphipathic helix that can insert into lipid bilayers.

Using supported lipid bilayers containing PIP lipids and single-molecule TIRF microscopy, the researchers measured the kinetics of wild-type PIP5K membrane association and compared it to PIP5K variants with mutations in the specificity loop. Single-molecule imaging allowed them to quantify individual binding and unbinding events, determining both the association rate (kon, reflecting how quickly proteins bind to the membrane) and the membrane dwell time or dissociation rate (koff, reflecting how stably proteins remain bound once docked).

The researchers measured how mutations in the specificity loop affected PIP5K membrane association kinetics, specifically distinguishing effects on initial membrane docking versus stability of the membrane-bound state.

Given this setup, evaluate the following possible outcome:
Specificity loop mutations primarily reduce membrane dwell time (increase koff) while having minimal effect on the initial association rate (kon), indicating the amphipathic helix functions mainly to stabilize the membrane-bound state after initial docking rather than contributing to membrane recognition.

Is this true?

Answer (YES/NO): NO